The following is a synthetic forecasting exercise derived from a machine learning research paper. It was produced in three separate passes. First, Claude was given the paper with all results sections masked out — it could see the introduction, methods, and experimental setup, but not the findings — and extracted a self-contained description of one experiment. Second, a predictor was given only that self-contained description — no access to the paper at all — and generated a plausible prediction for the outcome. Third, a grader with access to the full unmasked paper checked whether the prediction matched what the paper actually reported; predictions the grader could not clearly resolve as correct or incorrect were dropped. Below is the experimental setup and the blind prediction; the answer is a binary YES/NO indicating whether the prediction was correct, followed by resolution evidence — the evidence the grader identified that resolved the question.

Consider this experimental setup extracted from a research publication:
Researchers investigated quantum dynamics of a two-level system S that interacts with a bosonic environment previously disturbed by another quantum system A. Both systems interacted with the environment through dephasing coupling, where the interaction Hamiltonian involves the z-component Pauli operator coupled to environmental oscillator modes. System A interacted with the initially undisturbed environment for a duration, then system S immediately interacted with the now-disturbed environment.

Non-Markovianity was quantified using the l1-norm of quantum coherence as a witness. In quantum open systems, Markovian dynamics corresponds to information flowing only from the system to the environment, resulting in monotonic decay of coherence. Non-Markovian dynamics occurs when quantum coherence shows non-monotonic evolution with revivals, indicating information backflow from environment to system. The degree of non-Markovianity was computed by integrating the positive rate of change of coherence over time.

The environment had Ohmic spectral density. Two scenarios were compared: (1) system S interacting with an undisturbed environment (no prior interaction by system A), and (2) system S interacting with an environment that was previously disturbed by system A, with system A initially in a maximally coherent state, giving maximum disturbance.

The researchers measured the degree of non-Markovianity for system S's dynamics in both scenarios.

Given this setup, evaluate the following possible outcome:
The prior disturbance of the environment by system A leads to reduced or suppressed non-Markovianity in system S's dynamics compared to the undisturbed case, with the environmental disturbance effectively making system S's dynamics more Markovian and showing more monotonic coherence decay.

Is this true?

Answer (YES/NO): NO